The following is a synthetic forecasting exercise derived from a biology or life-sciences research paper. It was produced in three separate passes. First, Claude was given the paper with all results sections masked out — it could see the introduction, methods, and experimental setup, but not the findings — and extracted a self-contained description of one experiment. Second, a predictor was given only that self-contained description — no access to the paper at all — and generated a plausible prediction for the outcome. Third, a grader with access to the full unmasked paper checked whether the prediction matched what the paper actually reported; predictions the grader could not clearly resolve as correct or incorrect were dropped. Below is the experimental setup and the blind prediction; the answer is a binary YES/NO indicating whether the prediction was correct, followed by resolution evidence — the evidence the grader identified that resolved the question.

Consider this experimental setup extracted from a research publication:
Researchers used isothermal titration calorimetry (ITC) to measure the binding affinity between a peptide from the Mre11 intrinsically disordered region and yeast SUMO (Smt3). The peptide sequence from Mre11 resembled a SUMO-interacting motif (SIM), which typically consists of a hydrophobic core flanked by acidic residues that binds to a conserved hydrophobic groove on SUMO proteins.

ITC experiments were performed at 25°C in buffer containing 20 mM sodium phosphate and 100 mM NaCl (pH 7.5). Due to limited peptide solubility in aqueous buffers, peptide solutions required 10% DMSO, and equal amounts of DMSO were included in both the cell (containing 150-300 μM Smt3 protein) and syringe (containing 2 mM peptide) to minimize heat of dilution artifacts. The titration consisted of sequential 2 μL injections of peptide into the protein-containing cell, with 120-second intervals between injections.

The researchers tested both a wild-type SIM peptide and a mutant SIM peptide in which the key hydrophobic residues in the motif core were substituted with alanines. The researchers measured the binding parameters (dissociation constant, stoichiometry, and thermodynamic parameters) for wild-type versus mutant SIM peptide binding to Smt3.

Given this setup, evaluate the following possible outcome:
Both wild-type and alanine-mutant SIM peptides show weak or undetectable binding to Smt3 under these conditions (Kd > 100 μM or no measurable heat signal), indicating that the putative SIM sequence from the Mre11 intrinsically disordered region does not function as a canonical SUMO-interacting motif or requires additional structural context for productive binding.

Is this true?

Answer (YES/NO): NO